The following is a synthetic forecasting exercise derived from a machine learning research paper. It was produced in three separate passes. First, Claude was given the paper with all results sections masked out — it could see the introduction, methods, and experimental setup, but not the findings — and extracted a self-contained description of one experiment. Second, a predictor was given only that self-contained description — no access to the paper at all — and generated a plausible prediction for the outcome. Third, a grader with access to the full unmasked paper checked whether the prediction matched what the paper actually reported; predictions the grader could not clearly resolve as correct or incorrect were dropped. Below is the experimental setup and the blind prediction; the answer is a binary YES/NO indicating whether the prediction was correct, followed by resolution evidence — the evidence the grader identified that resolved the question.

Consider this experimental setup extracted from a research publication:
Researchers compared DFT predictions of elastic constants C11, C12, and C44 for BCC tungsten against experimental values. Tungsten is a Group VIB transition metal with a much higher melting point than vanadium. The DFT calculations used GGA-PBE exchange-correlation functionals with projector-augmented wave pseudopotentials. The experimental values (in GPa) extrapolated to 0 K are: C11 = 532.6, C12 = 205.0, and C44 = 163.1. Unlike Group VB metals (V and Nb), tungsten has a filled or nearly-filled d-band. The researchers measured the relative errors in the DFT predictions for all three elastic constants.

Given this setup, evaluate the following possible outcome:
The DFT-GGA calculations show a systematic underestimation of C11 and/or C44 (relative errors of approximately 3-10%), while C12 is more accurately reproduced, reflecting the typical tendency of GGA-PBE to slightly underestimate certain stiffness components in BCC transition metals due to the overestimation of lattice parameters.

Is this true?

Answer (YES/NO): NO